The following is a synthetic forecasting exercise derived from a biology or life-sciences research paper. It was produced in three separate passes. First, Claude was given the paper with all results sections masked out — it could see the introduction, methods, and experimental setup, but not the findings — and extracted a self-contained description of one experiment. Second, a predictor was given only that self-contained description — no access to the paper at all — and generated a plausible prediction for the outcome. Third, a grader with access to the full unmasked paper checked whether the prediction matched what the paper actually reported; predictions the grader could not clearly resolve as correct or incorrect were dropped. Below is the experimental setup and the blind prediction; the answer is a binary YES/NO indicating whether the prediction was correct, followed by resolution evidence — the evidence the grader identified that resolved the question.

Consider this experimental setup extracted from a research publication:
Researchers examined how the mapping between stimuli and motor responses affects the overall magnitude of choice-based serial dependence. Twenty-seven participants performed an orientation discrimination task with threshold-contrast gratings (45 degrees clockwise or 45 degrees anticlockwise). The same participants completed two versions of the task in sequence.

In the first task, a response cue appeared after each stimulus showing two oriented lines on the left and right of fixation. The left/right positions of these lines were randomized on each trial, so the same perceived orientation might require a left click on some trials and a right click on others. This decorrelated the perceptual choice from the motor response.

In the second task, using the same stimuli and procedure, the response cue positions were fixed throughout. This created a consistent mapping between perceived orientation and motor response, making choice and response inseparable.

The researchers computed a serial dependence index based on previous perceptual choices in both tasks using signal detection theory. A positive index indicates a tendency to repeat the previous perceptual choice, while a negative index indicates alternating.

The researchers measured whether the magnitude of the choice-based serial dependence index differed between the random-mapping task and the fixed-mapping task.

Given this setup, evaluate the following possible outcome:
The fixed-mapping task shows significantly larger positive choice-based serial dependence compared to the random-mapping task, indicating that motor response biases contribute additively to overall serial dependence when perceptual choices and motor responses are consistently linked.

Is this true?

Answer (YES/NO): NO